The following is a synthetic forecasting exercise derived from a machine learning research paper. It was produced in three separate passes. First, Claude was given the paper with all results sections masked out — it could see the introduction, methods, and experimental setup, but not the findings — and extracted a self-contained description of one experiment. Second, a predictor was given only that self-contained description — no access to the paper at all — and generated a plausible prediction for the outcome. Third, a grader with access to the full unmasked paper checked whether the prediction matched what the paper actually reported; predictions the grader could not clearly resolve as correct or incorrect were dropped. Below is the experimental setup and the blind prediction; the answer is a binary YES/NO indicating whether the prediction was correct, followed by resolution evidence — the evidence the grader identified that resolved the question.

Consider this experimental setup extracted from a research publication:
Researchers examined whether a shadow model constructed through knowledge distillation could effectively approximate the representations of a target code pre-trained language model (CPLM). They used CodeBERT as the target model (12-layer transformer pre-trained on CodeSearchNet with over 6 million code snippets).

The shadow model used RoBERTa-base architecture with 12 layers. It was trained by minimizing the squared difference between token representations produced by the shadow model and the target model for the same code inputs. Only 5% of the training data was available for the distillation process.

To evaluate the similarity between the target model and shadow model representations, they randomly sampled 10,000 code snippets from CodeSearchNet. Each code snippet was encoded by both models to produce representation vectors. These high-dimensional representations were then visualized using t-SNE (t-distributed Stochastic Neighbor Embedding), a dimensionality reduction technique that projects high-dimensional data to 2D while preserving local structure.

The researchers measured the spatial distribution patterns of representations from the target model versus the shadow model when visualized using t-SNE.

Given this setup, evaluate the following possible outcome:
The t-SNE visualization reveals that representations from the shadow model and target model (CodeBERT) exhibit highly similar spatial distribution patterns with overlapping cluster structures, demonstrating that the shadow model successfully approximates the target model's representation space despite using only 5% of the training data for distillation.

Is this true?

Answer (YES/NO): YES